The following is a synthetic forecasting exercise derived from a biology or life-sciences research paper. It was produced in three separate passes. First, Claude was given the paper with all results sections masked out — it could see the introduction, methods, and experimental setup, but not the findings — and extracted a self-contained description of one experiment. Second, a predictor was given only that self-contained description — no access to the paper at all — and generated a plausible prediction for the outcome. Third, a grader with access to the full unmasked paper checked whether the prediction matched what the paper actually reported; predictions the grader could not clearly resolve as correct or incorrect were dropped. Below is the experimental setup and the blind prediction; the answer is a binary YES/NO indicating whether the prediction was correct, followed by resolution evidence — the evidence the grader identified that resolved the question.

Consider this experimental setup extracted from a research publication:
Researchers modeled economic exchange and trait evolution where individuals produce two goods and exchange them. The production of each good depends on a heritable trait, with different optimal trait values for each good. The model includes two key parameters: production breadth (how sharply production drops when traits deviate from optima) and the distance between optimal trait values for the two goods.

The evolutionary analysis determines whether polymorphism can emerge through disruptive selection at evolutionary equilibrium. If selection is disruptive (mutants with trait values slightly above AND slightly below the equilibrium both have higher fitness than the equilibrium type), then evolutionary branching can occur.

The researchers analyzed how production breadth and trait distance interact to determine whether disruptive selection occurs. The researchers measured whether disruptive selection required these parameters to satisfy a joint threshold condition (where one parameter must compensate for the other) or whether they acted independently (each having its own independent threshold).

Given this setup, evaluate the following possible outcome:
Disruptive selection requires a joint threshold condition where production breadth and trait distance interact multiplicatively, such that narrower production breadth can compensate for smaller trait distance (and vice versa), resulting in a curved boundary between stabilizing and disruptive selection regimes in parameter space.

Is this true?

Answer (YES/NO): YES